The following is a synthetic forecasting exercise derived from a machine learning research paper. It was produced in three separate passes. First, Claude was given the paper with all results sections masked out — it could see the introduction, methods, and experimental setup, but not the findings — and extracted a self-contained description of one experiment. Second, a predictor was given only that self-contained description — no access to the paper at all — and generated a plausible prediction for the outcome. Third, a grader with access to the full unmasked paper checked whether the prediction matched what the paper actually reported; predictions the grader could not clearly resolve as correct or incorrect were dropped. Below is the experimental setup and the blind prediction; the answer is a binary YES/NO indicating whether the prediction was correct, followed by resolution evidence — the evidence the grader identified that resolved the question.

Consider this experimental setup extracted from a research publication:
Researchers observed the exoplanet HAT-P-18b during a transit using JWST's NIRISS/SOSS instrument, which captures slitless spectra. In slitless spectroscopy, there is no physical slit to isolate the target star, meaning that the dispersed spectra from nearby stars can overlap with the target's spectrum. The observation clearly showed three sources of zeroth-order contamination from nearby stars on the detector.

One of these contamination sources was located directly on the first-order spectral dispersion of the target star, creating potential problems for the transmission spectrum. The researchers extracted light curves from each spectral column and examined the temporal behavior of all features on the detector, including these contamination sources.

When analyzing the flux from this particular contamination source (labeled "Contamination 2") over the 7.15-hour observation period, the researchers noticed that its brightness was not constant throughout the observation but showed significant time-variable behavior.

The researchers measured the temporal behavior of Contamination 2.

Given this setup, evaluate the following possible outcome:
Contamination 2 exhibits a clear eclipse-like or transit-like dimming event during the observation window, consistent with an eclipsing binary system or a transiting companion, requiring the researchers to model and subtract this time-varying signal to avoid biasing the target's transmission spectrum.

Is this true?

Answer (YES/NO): NO